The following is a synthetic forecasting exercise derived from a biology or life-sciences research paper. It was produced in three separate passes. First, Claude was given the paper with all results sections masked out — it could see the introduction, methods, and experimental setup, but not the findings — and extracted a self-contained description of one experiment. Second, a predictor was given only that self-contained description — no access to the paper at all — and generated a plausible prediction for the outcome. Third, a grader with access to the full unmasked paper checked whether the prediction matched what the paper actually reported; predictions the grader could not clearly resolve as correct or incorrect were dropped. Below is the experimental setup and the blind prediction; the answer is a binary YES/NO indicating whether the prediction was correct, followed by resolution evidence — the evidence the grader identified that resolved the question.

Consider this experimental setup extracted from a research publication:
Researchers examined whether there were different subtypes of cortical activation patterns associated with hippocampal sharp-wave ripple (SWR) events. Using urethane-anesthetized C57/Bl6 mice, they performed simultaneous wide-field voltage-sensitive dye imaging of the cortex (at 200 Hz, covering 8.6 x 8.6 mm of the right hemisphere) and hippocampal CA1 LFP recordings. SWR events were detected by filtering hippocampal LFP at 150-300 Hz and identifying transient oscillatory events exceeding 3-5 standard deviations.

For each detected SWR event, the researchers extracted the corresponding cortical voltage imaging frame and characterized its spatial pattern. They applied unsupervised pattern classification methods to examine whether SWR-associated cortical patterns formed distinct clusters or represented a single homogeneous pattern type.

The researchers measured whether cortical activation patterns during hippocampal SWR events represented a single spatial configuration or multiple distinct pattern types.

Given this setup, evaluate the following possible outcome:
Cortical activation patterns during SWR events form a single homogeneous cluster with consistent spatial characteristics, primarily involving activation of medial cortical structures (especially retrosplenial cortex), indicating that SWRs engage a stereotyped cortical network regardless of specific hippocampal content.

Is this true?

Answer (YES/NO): NO